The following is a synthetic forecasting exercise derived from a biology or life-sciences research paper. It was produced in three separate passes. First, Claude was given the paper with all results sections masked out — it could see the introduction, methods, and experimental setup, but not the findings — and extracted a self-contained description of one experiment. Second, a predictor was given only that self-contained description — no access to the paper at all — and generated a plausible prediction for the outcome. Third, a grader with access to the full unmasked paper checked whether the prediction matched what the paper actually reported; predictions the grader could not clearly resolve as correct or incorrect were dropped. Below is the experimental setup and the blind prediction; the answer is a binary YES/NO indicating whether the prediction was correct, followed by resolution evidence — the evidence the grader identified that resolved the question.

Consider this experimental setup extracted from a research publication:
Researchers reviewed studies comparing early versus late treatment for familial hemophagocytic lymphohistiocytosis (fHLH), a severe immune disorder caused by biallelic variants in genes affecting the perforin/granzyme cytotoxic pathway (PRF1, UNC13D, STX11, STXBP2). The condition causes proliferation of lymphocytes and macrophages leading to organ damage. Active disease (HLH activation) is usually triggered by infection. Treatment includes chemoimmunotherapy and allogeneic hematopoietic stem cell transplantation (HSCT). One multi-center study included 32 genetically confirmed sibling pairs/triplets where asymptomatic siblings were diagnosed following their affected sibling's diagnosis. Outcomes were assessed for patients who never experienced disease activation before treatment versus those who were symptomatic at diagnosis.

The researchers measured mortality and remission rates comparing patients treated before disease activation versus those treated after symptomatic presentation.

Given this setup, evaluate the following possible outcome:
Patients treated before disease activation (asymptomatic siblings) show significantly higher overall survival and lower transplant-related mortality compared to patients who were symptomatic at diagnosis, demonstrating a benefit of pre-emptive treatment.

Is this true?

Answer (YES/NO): NO